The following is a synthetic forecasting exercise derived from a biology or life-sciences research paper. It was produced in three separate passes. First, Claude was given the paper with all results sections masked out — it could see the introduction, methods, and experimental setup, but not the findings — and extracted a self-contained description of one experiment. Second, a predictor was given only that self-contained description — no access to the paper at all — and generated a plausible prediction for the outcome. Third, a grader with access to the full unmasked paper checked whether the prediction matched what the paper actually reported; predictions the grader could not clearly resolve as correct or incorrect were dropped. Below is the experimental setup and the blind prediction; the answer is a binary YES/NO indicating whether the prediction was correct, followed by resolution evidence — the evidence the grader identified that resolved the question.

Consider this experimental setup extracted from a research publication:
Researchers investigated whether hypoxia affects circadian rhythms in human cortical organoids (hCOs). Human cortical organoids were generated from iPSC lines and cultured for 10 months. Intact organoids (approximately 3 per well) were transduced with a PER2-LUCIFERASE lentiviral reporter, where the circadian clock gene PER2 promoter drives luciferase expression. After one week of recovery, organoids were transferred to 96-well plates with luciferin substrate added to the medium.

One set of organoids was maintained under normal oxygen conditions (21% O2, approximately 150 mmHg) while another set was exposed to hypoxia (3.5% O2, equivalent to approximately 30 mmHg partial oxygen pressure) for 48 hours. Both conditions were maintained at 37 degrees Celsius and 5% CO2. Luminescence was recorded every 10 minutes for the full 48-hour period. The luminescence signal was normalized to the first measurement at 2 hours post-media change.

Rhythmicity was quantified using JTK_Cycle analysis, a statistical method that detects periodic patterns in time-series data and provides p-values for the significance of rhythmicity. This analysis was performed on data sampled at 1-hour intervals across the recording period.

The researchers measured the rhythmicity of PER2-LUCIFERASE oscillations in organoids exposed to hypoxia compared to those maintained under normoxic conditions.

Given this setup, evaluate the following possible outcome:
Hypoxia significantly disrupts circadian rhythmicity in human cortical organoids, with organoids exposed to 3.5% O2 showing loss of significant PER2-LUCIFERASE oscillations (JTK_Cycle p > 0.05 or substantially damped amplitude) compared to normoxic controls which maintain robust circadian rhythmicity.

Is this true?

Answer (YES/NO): YES